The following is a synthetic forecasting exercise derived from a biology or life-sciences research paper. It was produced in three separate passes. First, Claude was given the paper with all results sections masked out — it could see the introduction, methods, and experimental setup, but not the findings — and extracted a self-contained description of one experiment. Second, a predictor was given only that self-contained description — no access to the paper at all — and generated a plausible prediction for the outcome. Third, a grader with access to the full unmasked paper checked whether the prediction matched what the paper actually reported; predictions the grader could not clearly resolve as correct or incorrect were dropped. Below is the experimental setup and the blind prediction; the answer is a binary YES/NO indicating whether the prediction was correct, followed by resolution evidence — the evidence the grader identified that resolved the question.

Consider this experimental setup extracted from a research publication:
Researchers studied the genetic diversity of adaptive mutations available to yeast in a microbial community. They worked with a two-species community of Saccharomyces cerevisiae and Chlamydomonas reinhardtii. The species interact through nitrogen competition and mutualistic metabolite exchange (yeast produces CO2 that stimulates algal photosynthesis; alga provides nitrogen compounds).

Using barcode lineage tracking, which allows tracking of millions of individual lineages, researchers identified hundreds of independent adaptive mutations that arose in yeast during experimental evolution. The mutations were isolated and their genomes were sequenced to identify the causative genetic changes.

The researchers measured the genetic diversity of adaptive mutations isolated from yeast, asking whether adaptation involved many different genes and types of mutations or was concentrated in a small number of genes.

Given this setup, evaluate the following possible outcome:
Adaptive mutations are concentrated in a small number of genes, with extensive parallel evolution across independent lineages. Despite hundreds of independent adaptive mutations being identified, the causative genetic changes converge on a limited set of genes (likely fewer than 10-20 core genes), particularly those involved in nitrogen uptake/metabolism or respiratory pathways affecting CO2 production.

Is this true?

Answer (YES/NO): NO